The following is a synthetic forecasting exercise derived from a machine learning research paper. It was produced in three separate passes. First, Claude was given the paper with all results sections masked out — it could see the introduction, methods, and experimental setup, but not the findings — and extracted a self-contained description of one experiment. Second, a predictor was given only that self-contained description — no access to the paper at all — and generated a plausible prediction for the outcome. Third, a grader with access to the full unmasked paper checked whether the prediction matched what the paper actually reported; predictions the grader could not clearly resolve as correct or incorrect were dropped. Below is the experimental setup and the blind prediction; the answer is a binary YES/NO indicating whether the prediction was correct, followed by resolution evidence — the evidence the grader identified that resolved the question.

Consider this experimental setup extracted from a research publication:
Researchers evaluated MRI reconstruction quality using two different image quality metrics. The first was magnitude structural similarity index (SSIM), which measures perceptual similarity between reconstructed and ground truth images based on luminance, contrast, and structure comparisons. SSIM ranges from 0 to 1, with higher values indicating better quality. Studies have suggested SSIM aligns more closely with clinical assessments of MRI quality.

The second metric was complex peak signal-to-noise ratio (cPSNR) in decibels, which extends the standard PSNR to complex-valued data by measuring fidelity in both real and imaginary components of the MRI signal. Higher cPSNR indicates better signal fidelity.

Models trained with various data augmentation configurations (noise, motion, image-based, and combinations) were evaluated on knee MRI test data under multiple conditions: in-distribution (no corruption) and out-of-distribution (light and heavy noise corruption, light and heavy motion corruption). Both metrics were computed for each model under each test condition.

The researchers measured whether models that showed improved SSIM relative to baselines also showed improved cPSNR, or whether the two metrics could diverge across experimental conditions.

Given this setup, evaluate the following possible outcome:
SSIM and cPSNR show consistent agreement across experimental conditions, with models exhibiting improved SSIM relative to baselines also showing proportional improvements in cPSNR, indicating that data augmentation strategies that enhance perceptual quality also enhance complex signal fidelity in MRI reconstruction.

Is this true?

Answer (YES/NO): NO